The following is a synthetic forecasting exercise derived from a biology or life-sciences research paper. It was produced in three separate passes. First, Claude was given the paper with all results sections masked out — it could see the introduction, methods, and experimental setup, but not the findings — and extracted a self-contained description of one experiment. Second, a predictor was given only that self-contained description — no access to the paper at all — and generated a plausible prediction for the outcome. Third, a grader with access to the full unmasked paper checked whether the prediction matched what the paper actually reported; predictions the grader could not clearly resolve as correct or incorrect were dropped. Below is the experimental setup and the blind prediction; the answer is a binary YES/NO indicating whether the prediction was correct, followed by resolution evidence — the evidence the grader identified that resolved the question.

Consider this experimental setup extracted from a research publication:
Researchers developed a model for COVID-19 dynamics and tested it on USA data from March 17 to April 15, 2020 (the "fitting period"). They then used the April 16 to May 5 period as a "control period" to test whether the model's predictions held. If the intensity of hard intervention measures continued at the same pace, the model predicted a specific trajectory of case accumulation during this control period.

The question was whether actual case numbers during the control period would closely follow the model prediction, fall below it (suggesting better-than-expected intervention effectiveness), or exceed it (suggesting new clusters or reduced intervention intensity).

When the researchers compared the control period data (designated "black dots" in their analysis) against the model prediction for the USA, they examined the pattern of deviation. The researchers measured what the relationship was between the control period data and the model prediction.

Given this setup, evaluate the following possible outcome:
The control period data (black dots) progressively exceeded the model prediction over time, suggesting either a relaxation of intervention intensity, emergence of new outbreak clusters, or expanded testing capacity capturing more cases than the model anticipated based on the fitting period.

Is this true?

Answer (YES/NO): YES